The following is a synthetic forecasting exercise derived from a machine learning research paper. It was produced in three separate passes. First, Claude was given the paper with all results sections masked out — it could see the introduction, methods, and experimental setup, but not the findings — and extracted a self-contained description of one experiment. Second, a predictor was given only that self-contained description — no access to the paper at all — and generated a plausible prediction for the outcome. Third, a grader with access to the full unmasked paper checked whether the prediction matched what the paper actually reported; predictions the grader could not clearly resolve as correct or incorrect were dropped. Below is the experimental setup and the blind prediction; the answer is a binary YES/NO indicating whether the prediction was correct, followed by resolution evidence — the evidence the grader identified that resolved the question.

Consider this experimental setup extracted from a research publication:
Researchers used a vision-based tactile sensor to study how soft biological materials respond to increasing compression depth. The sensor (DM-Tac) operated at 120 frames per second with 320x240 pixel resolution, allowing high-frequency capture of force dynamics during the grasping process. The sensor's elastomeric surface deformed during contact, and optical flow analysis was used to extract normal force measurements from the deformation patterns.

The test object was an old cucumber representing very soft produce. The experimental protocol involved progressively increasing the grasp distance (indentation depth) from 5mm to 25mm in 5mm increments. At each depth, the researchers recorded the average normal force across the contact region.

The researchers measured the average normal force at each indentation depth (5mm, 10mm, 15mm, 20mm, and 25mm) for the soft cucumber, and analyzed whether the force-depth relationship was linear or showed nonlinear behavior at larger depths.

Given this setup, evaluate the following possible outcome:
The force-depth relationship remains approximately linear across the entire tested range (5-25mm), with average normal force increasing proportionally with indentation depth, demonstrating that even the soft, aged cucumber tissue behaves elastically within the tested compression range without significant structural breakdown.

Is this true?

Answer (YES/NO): NO